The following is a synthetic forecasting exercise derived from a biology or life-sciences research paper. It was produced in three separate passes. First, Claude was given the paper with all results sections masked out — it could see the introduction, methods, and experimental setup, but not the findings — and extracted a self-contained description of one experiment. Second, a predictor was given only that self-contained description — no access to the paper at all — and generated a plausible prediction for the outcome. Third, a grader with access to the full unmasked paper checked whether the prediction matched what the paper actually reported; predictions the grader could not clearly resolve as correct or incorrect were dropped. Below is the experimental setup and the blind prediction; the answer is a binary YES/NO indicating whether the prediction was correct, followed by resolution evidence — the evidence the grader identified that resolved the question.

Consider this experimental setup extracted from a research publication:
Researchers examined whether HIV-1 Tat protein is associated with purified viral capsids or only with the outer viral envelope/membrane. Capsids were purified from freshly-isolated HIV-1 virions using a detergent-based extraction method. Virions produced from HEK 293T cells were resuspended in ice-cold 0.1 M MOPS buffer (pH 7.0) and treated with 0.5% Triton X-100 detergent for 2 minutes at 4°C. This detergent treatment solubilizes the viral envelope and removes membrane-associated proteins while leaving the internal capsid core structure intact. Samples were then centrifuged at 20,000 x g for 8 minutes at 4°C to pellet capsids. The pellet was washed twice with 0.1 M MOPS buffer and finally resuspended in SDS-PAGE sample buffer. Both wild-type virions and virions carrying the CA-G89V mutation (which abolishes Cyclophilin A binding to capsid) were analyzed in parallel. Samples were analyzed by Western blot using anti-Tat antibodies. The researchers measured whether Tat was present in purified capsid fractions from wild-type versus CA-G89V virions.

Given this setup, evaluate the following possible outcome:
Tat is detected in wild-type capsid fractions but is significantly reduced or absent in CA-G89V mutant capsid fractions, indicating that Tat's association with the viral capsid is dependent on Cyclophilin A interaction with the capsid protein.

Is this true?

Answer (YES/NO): YES